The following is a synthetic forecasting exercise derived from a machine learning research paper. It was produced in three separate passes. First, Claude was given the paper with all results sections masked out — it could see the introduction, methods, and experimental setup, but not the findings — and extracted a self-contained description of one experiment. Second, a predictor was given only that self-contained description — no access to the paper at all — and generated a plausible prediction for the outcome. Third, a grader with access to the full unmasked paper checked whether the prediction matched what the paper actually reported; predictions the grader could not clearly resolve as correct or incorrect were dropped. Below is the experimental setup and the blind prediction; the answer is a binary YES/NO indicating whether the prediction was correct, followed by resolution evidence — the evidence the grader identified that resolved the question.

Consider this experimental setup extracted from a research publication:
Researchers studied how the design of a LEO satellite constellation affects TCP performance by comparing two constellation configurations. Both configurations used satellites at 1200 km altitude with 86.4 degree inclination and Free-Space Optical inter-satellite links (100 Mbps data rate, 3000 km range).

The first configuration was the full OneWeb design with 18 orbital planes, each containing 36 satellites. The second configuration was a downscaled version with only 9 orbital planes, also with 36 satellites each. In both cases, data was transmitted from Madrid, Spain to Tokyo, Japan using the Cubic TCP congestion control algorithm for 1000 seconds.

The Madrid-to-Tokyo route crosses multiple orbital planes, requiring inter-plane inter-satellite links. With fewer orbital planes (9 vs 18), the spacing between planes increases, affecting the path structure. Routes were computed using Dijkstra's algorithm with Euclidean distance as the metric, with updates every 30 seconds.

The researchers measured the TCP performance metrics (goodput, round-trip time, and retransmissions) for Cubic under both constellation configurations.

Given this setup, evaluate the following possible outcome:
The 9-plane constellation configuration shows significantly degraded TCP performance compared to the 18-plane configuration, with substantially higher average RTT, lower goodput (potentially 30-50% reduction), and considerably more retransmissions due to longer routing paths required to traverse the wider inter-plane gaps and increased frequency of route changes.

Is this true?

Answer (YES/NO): NO